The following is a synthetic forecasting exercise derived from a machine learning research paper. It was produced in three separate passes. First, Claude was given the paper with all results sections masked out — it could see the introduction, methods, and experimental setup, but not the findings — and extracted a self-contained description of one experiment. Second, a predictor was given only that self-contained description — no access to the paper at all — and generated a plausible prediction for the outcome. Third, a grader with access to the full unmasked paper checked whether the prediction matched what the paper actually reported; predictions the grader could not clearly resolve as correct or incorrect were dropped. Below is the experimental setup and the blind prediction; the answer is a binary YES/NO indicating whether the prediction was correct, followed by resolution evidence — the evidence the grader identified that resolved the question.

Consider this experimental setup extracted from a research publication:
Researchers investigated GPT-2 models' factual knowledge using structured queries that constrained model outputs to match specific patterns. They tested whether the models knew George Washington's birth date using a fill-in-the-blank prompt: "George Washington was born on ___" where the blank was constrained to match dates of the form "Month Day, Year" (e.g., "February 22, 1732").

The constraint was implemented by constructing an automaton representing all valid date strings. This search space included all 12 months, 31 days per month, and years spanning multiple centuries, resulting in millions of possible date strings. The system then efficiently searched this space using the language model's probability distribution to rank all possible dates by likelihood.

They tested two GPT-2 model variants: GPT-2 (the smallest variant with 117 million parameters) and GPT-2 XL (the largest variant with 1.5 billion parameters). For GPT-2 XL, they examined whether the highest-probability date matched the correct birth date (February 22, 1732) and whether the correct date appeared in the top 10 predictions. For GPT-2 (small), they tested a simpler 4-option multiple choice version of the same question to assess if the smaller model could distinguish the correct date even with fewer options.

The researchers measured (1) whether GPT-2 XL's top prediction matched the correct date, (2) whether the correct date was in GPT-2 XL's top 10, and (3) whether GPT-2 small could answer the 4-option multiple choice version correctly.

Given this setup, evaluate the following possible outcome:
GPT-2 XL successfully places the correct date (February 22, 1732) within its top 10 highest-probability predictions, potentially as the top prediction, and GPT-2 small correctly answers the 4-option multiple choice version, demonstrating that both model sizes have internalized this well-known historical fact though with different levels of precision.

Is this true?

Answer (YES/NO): NO